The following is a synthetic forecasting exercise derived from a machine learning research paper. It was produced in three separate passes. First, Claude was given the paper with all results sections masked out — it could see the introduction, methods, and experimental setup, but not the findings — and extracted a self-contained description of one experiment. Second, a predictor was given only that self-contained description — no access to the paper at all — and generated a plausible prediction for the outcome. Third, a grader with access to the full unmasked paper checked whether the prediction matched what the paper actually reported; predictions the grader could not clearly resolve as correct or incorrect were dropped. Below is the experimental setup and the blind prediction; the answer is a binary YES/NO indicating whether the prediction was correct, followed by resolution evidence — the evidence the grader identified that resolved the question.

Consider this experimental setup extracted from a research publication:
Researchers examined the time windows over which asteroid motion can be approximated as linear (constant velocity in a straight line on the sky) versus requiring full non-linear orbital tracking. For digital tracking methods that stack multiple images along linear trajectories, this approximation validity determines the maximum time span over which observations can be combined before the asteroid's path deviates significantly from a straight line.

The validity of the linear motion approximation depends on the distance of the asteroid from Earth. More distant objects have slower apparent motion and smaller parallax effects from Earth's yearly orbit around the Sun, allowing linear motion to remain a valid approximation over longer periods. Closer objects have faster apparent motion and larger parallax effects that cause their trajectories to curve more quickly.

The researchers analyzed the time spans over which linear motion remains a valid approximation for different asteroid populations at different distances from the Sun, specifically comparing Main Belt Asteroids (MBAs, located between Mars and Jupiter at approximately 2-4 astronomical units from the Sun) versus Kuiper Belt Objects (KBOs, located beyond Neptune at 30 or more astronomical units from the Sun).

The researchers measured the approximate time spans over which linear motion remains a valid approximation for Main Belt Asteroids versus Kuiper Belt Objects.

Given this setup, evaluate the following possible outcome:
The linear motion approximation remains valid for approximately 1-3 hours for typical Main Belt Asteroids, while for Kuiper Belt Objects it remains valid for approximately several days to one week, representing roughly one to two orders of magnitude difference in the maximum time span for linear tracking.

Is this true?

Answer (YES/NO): NO